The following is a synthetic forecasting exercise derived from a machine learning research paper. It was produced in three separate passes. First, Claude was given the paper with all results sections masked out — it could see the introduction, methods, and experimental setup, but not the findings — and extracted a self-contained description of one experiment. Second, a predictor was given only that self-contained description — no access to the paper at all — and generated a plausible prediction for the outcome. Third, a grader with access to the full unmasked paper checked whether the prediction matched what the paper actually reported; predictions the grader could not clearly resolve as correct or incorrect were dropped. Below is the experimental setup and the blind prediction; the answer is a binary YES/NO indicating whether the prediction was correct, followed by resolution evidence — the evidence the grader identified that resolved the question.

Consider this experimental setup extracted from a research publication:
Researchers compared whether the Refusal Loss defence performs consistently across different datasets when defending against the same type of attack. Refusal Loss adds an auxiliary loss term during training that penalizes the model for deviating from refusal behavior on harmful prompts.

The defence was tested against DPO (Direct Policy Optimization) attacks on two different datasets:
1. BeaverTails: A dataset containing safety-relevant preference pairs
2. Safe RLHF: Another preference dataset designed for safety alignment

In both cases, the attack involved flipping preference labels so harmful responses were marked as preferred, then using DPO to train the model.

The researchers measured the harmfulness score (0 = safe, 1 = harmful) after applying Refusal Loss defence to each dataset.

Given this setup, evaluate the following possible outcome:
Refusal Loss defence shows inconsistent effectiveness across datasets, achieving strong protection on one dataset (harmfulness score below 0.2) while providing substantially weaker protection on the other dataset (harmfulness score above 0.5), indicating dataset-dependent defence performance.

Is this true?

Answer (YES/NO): NO